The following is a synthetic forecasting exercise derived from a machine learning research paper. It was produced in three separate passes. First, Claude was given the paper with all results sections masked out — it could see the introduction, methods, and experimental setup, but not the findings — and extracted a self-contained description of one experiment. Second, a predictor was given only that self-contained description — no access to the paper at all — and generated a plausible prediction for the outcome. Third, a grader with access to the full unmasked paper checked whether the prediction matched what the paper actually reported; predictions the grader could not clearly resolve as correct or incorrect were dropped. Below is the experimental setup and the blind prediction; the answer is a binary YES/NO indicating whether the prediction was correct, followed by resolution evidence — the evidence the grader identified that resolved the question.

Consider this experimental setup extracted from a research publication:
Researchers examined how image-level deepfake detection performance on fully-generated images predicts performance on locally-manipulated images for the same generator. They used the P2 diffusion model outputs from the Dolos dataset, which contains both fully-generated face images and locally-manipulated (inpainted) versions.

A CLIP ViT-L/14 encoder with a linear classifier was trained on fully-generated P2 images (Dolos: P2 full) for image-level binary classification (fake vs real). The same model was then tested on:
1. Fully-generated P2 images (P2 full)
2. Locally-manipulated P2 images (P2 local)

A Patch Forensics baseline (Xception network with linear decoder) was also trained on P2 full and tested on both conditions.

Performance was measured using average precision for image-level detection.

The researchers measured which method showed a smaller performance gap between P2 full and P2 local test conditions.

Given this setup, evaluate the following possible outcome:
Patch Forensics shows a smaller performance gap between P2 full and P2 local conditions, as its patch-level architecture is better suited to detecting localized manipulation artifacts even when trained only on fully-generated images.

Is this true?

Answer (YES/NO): YES